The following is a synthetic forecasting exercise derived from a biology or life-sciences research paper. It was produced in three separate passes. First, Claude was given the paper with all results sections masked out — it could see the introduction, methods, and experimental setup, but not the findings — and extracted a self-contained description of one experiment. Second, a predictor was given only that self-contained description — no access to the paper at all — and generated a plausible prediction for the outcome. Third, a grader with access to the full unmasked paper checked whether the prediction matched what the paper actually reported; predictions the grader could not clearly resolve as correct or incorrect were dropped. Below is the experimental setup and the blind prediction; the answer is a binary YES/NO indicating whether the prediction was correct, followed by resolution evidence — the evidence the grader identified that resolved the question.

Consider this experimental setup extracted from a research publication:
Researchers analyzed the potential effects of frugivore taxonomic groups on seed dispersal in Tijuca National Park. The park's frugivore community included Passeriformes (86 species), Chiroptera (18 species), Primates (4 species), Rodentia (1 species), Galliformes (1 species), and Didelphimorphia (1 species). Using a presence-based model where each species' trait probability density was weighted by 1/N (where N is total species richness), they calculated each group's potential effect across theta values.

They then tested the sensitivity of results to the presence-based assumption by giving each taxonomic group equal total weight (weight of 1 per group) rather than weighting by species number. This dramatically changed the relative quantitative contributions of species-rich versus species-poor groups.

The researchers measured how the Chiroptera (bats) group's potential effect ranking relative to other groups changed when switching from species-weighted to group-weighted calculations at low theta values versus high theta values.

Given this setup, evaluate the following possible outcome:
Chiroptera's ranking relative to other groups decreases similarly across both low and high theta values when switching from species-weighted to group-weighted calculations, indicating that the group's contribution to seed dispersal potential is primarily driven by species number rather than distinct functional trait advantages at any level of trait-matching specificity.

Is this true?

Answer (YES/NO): NO